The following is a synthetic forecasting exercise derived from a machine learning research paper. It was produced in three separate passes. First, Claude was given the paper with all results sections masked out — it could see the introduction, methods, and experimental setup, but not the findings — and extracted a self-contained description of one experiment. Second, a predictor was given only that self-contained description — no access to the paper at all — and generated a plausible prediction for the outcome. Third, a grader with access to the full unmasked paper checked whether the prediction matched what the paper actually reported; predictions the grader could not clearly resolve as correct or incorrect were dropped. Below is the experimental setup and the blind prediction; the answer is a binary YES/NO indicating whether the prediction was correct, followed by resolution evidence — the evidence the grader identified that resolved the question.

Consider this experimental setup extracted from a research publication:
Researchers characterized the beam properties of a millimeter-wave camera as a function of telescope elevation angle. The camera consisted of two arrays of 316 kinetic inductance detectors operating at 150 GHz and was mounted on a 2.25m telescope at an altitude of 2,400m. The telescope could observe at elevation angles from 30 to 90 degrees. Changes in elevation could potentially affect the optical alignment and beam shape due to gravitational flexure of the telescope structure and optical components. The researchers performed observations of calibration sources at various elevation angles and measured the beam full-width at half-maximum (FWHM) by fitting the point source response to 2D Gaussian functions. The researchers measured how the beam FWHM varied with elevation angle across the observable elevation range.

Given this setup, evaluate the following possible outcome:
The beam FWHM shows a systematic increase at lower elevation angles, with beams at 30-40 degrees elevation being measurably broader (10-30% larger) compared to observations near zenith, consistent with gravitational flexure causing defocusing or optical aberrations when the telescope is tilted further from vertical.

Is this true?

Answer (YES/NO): NO